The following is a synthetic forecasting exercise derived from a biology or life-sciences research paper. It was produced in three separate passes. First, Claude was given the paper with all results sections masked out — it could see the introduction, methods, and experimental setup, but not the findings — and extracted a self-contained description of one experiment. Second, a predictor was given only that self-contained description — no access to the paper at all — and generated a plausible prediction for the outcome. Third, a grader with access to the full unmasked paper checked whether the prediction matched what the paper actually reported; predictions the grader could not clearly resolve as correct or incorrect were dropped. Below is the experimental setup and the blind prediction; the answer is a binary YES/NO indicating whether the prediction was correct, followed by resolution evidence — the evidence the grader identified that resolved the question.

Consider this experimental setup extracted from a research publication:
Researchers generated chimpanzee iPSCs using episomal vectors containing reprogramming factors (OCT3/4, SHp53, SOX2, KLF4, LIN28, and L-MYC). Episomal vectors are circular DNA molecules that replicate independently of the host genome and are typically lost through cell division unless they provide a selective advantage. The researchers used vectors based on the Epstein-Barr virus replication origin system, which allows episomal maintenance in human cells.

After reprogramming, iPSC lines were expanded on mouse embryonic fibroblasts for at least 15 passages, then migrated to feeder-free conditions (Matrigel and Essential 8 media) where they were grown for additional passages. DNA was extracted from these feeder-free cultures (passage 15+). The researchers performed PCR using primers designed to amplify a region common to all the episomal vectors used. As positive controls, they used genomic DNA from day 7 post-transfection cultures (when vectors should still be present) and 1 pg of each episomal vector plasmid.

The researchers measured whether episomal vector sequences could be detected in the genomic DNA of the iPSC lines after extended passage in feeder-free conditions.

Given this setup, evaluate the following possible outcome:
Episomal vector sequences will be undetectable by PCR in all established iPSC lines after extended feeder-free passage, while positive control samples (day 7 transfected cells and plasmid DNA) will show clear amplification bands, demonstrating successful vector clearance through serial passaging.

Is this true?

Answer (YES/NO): YES